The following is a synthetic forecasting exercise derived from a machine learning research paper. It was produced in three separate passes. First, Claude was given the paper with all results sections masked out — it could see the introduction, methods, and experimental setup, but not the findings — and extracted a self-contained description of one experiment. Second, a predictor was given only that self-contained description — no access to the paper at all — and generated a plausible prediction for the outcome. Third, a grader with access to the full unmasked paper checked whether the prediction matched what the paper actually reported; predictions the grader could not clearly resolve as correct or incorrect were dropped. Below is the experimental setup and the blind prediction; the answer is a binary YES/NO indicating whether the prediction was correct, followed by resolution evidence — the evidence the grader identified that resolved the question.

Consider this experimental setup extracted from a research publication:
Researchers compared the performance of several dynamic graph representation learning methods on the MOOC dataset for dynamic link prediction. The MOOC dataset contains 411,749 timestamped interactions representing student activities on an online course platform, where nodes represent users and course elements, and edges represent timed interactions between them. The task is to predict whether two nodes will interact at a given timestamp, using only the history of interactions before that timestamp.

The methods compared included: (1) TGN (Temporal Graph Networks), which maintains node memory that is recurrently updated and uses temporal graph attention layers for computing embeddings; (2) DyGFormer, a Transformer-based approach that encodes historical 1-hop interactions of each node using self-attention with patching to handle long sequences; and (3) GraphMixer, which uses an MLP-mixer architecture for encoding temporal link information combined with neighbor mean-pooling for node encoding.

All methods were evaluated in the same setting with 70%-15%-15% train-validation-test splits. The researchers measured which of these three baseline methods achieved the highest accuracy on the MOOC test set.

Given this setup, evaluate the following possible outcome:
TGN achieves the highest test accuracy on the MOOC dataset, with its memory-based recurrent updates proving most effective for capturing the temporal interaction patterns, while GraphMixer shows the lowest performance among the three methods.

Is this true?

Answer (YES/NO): YES